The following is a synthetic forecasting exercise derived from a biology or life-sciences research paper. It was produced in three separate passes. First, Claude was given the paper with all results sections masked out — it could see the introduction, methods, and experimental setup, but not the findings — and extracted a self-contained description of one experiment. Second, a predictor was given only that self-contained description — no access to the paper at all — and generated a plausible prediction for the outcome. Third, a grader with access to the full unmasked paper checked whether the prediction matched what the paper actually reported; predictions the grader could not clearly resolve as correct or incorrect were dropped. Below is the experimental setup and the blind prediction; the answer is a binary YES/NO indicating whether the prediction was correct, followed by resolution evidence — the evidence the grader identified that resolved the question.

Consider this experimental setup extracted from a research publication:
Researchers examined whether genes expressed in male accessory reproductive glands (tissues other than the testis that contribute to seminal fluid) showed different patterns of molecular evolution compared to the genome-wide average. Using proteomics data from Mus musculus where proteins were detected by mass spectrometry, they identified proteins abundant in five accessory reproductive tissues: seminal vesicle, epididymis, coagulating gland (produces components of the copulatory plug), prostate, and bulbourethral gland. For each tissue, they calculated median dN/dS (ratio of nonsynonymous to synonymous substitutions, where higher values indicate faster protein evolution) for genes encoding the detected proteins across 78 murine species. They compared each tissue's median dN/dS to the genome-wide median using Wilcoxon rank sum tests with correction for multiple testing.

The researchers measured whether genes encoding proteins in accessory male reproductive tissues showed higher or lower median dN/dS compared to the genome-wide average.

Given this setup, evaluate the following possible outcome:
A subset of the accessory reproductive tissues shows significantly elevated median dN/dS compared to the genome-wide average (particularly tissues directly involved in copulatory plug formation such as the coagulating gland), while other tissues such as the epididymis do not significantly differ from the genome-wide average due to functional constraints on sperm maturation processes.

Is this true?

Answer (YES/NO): NO